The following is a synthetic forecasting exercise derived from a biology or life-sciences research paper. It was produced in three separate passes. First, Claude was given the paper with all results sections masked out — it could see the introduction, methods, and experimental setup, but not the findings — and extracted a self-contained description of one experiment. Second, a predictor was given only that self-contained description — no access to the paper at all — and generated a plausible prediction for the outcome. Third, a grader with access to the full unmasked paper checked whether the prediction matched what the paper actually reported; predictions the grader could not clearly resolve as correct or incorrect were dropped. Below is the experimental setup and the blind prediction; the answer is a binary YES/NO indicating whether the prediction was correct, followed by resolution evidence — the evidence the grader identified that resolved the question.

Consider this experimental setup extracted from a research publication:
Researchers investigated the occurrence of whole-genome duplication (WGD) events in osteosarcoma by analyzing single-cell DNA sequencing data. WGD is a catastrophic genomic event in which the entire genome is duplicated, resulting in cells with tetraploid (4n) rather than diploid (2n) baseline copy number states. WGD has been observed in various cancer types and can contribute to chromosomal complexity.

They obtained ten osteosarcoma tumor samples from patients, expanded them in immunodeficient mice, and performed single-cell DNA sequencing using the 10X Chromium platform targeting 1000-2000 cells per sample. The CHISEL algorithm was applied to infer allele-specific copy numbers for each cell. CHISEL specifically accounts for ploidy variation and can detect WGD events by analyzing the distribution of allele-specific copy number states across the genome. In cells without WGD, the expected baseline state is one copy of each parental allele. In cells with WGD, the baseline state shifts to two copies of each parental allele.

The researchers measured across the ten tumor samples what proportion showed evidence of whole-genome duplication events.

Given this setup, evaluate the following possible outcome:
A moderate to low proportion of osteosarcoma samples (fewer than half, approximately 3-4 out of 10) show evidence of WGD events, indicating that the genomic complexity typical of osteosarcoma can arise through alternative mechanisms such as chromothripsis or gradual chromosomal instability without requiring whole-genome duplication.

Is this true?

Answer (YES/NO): NO